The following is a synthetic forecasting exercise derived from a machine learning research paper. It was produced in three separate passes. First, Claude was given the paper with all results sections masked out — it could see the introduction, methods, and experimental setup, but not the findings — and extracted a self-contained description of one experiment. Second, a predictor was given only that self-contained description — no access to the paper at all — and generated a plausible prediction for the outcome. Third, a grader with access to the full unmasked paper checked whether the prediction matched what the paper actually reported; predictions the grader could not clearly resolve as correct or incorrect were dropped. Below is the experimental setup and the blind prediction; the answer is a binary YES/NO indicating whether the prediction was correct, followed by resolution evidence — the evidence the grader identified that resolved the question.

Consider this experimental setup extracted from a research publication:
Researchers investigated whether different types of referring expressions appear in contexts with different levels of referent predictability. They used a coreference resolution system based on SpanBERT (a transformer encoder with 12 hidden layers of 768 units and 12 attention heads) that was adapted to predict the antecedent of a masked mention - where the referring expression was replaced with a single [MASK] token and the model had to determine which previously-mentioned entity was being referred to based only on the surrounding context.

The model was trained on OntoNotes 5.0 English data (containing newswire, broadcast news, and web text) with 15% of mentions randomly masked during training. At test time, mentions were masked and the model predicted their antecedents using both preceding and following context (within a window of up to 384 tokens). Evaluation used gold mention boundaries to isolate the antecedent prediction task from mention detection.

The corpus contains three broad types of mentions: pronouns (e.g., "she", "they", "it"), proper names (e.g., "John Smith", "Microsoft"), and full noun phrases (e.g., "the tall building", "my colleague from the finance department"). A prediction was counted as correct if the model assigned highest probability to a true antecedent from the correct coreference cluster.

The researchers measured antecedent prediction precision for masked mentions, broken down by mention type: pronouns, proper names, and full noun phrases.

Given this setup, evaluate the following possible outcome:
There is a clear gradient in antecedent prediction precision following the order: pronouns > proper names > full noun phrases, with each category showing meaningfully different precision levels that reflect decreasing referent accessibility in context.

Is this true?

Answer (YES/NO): YES